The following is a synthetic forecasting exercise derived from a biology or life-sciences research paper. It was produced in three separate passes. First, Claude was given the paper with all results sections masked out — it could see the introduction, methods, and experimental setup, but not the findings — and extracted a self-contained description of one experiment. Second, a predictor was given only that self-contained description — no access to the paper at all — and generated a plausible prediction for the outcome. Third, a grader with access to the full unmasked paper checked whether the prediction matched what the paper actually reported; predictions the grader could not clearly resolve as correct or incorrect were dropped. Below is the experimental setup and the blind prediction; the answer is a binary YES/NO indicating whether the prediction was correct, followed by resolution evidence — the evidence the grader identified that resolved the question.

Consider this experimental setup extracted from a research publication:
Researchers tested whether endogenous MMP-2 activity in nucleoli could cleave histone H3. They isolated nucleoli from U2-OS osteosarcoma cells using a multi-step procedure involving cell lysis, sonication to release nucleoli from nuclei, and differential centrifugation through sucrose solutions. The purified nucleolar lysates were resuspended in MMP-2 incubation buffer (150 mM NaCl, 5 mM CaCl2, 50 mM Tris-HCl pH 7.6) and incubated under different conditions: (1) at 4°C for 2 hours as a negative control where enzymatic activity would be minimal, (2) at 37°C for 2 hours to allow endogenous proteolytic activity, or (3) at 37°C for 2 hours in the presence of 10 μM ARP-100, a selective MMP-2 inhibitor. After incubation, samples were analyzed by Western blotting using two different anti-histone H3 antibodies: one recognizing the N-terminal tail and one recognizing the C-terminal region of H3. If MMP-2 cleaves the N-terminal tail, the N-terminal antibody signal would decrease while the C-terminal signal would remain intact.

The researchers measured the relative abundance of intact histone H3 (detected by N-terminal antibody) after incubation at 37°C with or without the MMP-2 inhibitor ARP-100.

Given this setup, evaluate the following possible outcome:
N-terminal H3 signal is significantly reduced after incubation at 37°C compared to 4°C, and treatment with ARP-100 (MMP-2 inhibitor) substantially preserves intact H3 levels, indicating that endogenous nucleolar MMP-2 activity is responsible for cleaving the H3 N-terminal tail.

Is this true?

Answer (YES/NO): YES